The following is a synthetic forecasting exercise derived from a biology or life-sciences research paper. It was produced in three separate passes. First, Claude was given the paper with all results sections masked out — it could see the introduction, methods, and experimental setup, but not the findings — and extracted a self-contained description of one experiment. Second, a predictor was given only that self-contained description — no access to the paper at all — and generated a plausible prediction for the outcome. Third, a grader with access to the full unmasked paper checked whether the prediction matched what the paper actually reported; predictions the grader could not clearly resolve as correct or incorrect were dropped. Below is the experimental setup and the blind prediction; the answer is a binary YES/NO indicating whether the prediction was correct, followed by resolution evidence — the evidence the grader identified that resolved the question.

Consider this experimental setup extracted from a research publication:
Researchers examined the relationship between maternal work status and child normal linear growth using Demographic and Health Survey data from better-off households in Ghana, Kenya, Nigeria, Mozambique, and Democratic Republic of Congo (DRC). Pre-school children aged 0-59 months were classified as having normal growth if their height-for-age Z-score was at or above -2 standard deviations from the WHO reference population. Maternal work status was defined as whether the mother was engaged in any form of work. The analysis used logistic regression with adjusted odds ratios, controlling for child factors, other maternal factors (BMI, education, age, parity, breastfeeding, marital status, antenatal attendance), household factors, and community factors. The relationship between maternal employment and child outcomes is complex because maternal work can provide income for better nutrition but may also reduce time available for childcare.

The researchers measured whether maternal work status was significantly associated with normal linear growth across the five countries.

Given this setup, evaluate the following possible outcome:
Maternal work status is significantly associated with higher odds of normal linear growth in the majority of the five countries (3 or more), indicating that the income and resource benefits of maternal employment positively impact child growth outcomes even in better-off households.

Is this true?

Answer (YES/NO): NO